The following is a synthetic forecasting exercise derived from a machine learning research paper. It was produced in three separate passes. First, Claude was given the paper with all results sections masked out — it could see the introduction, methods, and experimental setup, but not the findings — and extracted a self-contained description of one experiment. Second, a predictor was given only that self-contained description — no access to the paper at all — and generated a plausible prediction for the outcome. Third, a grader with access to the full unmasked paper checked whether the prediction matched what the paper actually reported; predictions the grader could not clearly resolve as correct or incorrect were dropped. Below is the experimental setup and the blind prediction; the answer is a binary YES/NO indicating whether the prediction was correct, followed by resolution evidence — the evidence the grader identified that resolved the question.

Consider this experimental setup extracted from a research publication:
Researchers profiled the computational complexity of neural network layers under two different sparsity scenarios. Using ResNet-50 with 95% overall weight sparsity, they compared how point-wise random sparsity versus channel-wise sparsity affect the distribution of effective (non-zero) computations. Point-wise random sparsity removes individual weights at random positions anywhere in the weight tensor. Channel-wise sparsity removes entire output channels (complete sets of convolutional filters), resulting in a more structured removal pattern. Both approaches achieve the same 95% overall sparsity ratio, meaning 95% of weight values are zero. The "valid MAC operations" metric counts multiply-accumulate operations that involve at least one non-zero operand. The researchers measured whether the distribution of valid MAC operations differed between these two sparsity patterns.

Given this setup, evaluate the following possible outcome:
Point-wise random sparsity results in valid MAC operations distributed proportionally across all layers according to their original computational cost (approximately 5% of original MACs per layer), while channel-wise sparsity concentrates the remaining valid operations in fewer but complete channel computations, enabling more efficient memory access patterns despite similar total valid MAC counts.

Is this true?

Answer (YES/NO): NO